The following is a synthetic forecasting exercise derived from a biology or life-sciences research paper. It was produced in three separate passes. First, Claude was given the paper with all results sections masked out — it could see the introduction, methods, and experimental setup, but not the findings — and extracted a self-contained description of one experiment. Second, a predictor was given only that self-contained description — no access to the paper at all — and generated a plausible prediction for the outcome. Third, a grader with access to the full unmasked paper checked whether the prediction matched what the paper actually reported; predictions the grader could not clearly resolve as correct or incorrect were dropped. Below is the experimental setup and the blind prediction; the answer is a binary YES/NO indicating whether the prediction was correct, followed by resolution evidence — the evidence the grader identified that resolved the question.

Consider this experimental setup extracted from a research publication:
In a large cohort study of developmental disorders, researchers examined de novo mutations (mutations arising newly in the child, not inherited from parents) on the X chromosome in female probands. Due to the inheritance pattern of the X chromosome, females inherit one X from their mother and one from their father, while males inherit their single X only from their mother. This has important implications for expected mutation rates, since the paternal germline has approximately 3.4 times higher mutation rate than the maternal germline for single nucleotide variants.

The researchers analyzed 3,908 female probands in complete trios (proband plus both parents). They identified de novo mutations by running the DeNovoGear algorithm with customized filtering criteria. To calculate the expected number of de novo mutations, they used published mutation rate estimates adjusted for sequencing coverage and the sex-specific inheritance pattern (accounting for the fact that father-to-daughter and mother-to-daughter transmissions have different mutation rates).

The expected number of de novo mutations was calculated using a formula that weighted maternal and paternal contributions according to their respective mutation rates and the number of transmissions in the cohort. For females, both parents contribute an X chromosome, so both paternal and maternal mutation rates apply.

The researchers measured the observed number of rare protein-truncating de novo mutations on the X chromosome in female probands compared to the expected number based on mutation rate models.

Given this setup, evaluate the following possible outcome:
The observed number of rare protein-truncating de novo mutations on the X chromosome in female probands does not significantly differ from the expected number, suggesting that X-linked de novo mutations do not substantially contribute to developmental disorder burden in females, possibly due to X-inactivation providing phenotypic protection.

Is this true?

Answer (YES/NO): NO